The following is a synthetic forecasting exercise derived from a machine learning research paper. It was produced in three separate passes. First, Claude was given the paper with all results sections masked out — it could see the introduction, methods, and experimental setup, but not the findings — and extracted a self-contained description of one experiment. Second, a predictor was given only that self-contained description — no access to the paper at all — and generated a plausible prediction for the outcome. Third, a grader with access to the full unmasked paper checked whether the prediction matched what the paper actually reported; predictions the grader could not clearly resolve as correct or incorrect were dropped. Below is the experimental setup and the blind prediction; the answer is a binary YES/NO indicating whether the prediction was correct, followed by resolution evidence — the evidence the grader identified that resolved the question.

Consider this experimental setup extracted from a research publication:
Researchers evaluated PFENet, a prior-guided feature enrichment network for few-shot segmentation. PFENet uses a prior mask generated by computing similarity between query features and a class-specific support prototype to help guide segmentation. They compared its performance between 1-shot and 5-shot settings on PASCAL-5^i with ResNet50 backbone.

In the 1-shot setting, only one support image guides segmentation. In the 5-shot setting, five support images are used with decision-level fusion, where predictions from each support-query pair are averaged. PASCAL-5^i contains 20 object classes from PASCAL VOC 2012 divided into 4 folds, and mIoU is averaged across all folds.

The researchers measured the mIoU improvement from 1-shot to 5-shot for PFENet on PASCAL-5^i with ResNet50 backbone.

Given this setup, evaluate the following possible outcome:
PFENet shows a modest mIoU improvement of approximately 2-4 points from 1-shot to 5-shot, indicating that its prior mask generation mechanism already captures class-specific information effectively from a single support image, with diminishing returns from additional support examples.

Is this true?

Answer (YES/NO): NO